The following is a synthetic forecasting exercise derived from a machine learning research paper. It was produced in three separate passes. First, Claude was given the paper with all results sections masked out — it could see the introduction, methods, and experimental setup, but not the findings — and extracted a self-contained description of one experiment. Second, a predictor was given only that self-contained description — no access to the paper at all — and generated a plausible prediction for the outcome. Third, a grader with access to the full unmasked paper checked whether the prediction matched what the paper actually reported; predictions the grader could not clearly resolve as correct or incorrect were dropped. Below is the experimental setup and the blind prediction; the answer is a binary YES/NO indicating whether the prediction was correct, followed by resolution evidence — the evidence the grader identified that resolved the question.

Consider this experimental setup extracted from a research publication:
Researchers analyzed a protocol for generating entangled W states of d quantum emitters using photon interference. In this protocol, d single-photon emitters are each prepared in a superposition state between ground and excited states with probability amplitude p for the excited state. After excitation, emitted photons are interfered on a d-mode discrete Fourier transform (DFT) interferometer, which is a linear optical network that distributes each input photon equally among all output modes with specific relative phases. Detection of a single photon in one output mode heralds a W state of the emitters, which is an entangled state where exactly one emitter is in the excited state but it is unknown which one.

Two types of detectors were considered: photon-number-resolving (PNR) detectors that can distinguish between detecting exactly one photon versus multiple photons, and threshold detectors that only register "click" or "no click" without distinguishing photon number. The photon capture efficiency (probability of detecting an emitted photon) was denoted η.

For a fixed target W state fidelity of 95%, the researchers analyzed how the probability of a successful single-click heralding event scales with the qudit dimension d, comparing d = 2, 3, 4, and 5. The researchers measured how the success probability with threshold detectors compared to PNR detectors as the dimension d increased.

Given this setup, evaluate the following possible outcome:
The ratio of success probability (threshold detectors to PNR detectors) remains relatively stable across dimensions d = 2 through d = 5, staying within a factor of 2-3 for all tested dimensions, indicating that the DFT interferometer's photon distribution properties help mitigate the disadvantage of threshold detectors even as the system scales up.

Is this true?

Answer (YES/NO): NO